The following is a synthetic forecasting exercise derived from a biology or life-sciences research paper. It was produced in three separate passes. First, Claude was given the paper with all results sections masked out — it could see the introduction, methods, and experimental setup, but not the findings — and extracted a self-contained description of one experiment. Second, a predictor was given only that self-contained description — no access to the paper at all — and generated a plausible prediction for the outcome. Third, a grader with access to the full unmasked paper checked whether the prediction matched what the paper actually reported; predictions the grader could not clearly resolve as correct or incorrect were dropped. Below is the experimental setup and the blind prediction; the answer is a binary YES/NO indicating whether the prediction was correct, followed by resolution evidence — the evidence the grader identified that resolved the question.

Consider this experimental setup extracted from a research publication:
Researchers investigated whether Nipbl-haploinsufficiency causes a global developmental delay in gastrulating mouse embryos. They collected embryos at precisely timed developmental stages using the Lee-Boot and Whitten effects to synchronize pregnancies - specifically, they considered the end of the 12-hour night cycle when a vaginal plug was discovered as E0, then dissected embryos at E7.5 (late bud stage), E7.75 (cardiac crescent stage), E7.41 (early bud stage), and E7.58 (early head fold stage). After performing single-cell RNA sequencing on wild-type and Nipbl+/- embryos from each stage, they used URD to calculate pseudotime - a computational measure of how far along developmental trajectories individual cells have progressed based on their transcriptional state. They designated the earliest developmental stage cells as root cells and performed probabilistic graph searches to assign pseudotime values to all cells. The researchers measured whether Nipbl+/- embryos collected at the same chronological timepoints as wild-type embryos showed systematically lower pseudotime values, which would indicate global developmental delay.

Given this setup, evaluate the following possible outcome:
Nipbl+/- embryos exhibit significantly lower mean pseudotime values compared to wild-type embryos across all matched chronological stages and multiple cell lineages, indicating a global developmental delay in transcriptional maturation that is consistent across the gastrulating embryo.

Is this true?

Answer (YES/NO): NO